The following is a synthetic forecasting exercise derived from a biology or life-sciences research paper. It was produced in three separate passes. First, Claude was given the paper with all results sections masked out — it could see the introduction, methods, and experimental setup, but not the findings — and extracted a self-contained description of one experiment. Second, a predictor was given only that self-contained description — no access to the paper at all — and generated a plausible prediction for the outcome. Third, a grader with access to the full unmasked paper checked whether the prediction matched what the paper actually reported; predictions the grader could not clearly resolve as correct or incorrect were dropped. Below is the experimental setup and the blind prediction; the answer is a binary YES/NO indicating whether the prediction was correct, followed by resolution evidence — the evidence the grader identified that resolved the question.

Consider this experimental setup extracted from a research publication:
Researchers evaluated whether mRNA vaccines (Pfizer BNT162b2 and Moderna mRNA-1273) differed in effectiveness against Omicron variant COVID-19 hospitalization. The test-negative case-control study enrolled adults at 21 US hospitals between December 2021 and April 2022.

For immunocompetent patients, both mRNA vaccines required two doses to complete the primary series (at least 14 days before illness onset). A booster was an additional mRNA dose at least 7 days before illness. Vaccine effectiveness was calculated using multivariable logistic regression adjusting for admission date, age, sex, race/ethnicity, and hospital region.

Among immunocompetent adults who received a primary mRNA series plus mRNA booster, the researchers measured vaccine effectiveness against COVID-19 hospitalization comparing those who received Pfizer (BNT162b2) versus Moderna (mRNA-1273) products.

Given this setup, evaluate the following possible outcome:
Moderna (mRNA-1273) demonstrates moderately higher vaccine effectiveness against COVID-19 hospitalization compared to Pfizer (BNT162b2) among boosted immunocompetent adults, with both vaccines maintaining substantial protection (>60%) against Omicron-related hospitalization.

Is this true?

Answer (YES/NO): NO